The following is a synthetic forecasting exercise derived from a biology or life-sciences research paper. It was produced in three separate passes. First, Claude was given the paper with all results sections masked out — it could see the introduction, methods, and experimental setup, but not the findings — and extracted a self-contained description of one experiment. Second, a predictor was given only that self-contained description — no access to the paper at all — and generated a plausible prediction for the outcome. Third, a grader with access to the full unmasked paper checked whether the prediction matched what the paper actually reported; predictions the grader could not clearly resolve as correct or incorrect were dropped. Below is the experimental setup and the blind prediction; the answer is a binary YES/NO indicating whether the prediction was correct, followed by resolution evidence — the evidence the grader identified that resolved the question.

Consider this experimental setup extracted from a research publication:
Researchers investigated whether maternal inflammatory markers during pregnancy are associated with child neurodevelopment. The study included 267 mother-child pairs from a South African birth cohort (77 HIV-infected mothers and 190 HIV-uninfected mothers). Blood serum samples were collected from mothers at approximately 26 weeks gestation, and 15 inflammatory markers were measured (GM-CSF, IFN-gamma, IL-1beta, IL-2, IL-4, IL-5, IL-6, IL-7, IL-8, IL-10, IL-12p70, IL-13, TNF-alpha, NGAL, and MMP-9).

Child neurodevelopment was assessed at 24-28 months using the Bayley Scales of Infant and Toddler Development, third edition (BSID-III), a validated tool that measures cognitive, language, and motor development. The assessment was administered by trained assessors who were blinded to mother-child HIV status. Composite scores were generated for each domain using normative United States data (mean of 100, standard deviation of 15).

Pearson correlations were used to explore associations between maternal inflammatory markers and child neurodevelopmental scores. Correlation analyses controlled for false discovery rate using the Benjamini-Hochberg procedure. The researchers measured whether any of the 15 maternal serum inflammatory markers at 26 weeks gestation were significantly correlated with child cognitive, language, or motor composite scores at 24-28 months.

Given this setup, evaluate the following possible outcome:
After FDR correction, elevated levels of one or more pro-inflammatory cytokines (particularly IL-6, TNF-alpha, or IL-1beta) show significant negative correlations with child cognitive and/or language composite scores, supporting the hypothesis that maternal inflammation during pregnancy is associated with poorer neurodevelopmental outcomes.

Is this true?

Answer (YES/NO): NO